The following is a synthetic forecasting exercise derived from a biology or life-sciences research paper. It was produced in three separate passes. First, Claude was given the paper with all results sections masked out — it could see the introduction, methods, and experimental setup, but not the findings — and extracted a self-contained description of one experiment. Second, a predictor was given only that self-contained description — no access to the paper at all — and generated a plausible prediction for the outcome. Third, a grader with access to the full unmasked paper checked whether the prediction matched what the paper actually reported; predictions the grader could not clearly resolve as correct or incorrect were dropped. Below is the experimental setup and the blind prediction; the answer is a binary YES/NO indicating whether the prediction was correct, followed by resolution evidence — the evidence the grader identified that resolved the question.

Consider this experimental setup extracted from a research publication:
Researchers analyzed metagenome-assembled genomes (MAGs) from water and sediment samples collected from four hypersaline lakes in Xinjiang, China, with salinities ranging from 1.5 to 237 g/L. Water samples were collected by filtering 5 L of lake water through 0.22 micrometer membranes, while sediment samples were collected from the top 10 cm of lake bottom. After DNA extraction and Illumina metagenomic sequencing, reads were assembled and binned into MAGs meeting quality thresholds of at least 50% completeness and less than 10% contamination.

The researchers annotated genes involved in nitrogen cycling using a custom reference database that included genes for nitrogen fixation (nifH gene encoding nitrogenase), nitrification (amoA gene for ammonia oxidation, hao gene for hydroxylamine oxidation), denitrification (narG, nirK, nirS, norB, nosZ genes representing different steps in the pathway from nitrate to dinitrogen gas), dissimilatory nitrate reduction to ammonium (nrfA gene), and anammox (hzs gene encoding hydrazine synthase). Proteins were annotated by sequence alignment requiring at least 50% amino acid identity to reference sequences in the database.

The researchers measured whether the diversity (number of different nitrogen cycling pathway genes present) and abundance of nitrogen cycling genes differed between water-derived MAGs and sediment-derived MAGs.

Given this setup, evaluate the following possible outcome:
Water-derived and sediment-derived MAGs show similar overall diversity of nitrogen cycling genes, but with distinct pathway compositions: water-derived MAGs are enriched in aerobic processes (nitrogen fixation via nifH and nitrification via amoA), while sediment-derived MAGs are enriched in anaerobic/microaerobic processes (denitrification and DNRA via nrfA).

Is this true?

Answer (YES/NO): NO